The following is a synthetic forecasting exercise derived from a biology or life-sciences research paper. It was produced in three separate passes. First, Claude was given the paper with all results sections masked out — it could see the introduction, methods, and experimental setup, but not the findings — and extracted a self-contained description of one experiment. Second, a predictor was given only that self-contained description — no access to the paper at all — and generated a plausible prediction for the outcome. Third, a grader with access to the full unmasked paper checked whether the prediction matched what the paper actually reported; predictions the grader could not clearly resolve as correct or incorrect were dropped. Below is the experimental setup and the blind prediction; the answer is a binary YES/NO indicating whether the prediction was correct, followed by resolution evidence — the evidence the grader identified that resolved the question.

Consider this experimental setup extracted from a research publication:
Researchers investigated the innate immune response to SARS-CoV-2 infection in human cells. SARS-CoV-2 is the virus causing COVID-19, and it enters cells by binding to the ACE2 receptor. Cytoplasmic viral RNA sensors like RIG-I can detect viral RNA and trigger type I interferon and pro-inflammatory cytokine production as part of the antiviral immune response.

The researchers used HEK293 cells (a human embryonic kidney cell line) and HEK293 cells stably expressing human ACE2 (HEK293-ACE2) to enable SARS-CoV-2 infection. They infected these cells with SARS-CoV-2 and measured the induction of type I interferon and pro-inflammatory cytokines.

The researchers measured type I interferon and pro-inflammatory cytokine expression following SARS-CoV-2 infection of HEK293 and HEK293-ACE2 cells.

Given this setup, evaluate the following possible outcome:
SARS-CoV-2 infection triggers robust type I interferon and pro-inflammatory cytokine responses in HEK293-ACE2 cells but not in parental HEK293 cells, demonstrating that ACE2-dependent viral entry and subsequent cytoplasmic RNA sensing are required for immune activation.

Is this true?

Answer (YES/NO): NO